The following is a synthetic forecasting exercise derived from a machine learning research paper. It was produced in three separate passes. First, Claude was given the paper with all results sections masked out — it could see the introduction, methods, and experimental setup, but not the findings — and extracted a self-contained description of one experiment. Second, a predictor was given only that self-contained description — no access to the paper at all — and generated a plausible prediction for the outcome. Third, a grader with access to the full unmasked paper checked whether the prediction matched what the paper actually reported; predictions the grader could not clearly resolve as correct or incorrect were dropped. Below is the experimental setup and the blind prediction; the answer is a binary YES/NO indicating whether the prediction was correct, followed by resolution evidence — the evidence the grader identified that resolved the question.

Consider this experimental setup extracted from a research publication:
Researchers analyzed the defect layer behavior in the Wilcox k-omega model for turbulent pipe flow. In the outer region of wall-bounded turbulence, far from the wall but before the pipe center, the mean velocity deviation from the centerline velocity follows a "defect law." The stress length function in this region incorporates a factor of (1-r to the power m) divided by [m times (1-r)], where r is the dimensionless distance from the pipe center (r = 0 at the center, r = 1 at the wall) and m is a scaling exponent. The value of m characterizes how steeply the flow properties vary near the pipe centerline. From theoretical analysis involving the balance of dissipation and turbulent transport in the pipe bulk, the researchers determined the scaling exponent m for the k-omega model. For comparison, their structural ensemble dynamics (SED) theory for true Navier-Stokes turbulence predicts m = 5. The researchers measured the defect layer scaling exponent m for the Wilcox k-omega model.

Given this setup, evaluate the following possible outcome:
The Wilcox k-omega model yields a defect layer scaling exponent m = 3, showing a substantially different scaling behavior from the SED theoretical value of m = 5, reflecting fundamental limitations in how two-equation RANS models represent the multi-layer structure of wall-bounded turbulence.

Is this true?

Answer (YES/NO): NO